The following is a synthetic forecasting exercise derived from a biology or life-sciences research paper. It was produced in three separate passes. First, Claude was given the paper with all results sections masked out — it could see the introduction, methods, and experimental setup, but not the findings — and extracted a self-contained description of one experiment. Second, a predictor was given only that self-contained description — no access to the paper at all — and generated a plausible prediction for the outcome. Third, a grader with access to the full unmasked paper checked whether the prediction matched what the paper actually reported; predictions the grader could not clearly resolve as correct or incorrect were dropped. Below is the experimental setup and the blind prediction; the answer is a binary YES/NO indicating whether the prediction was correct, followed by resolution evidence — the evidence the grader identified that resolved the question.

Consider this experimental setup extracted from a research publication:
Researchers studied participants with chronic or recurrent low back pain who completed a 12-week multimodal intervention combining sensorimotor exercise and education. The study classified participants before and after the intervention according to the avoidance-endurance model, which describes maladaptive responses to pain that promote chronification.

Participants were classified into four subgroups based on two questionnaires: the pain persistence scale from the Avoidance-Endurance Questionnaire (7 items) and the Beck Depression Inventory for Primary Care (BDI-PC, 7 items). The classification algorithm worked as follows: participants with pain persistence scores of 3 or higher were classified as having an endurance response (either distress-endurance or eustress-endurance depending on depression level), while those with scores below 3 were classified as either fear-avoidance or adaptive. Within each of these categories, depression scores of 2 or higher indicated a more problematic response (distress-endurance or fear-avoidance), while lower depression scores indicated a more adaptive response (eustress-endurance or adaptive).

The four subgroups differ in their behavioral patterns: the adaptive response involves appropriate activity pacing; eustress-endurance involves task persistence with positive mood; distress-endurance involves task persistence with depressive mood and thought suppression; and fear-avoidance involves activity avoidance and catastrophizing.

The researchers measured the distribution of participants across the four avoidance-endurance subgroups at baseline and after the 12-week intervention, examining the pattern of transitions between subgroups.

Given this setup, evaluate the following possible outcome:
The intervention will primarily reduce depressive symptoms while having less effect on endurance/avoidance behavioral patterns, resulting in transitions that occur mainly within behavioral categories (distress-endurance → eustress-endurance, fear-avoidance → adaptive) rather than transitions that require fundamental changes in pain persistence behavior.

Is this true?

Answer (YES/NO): YES